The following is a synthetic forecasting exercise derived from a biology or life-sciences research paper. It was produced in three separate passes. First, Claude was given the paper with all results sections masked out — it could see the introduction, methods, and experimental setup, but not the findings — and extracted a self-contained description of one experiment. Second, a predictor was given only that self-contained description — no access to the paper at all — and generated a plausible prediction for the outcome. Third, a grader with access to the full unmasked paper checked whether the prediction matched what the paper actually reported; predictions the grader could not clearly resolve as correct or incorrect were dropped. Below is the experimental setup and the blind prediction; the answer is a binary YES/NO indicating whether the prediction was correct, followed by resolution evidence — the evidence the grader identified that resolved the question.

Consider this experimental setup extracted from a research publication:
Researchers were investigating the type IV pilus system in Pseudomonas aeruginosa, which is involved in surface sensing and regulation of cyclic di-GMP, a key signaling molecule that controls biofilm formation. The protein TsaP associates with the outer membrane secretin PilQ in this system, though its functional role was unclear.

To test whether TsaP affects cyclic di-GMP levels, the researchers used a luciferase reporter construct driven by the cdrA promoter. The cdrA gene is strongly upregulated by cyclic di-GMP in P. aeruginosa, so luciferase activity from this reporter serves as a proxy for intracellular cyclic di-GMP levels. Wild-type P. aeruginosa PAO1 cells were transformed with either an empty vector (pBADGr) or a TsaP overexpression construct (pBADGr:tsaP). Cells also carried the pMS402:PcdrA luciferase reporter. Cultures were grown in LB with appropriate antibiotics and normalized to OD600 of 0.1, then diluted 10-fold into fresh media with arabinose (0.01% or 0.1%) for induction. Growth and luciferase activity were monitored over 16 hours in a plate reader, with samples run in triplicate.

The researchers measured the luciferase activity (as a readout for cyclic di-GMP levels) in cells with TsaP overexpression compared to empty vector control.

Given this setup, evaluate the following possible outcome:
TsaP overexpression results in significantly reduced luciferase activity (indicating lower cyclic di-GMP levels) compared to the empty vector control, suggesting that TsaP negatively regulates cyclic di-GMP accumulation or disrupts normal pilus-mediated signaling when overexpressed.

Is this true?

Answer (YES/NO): NO